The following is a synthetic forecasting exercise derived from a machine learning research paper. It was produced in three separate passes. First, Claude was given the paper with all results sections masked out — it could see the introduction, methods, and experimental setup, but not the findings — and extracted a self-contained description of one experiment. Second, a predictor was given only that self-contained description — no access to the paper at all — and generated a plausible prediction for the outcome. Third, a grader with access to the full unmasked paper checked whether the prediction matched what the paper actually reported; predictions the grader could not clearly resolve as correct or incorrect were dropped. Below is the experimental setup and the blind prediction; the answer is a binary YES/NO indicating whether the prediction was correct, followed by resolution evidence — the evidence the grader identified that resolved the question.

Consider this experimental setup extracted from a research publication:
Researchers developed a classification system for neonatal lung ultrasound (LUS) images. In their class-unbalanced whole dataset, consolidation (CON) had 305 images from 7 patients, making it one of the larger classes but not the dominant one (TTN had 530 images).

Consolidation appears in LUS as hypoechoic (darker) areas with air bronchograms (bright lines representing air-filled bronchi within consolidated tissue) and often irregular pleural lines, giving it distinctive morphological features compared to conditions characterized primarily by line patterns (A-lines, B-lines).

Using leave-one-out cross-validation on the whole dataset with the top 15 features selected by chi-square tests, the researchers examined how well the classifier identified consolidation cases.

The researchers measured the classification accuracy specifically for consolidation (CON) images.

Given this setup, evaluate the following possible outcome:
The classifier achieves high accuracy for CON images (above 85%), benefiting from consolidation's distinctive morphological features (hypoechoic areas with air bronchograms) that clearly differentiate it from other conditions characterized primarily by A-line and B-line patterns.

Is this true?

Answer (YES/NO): YES